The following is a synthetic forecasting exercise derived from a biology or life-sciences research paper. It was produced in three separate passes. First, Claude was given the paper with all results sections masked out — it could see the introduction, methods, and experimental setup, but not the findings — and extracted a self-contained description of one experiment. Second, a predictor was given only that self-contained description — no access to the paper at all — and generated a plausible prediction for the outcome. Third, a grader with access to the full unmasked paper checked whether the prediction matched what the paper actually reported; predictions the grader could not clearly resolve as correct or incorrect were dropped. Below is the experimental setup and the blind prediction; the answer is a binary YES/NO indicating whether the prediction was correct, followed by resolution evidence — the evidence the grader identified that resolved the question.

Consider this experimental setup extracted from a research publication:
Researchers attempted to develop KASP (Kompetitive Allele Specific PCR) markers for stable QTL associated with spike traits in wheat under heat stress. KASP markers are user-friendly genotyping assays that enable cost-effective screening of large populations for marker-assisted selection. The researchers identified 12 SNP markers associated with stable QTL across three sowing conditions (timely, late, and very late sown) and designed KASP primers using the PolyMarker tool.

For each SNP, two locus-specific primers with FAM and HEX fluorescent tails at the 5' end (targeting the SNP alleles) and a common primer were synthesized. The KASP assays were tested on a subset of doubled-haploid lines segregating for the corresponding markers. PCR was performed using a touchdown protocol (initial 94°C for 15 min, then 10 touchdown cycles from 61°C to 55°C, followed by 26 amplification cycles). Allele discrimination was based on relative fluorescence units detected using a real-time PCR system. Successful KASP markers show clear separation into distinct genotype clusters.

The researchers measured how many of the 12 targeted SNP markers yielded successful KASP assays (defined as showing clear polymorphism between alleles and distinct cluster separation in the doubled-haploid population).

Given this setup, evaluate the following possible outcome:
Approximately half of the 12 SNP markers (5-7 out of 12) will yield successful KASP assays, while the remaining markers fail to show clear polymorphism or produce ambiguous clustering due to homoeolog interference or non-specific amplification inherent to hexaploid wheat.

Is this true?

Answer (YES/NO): NO